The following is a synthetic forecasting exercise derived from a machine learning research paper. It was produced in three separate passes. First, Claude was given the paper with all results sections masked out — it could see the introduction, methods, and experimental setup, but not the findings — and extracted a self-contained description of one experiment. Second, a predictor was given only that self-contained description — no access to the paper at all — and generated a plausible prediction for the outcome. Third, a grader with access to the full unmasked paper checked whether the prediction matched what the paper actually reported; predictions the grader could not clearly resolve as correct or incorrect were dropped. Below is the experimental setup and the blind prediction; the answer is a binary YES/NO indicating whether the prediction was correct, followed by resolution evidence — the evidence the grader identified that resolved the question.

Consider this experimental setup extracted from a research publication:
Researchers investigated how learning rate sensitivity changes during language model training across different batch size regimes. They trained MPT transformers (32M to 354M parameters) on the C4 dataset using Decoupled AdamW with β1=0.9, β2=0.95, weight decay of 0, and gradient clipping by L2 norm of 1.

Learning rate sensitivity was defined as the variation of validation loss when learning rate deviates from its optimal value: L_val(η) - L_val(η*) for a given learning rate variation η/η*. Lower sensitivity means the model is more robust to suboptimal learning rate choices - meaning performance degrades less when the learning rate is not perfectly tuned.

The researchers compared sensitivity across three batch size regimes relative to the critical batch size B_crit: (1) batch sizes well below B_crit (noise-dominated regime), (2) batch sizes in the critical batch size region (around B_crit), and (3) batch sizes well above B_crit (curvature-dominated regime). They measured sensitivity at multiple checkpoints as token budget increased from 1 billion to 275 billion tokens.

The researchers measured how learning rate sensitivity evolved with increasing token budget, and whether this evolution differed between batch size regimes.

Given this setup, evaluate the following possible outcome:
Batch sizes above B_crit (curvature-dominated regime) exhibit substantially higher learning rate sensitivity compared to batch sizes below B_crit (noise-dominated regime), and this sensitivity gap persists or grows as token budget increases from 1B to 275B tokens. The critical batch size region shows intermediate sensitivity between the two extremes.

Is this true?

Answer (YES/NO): NO